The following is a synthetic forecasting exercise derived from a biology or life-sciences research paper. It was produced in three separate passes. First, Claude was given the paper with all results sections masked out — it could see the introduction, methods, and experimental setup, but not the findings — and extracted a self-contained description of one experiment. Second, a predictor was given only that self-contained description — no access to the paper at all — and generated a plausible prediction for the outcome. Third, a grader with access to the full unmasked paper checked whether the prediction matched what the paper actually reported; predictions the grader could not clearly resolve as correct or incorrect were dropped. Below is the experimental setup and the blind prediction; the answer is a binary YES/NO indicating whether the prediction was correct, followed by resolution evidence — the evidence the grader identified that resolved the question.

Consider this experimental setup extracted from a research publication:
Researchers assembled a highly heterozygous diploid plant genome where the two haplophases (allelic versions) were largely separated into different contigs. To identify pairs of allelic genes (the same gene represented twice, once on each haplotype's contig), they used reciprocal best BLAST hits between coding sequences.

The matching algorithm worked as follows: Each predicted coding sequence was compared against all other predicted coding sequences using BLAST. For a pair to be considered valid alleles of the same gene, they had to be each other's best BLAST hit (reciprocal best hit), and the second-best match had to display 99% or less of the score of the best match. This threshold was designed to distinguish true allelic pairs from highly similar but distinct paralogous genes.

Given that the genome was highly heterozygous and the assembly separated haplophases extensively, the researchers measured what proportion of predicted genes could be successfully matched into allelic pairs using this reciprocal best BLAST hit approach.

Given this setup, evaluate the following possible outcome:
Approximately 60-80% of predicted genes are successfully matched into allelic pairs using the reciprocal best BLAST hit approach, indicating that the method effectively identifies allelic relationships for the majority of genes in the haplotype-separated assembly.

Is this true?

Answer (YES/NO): YES